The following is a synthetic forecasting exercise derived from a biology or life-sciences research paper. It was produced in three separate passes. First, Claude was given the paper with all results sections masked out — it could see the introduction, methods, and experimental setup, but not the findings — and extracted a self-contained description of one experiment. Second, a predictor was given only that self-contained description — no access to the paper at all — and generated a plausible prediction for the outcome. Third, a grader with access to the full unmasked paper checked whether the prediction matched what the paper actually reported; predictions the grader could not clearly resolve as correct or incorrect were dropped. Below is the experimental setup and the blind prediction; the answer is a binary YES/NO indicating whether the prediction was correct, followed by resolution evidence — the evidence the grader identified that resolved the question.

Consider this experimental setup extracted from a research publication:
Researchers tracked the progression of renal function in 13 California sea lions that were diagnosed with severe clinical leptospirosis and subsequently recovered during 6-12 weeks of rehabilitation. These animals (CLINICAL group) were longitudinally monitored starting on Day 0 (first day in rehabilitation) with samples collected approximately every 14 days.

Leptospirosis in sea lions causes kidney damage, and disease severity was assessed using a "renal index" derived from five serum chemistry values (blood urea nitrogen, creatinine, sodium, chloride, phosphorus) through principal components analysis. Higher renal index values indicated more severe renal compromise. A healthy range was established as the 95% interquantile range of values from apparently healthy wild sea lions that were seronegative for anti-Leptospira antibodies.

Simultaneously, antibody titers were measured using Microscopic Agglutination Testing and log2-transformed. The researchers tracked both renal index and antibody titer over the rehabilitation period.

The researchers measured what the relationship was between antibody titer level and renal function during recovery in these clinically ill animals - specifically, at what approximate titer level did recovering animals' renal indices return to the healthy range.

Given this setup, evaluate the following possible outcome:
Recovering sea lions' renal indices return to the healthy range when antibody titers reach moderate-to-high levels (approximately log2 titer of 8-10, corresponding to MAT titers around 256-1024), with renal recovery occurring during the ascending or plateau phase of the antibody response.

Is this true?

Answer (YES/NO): NO